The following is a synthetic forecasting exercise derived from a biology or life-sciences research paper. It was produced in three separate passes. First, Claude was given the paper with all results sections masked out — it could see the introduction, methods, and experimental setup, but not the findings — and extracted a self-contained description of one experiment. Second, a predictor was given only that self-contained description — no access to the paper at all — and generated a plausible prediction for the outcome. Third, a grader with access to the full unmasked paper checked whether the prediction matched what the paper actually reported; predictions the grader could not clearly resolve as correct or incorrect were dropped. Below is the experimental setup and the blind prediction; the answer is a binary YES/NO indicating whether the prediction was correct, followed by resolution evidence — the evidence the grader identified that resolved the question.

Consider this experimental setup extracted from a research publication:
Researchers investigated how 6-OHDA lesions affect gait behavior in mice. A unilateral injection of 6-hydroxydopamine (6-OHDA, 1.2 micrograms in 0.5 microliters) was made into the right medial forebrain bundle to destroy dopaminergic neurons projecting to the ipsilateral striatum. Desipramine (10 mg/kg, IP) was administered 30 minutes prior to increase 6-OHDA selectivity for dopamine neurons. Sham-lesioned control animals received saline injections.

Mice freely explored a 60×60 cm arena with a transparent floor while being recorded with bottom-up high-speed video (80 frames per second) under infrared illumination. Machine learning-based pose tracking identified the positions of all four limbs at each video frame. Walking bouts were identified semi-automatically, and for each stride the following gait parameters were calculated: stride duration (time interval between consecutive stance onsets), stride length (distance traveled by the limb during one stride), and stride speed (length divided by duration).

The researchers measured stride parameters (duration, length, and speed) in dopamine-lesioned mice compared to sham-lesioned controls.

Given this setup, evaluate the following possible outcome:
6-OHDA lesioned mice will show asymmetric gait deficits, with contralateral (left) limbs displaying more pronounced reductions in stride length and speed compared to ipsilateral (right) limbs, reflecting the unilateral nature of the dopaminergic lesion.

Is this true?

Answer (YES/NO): NO